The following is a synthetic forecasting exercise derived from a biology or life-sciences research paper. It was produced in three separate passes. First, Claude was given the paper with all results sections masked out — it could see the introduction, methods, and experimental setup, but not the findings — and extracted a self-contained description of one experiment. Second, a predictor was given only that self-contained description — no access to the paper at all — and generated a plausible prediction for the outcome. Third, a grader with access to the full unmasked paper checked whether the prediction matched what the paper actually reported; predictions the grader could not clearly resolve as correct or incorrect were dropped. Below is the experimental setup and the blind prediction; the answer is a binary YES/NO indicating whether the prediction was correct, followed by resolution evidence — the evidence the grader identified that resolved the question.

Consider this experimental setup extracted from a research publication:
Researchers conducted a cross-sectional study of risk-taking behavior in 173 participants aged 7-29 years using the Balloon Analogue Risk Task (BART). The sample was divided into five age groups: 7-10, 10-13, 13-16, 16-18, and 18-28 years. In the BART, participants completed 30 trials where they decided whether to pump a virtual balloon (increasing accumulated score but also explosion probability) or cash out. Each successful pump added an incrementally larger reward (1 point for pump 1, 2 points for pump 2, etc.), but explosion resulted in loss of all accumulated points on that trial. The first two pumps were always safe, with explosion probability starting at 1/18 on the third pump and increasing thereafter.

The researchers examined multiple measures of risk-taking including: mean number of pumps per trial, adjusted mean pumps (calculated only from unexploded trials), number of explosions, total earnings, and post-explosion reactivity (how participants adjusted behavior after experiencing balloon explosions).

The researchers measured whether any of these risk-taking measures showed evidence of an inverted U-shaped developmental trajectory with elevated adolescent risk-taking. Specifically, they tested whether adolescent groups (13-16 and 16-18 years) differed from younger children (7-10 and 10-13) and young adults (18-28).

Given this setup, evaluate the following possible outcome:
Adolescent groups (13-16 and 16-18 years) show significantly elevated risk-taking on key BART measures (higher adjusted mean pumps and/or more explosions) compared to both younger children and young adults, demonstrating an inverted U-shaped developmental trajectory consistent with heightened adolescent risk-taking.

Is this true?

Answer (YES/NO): NO